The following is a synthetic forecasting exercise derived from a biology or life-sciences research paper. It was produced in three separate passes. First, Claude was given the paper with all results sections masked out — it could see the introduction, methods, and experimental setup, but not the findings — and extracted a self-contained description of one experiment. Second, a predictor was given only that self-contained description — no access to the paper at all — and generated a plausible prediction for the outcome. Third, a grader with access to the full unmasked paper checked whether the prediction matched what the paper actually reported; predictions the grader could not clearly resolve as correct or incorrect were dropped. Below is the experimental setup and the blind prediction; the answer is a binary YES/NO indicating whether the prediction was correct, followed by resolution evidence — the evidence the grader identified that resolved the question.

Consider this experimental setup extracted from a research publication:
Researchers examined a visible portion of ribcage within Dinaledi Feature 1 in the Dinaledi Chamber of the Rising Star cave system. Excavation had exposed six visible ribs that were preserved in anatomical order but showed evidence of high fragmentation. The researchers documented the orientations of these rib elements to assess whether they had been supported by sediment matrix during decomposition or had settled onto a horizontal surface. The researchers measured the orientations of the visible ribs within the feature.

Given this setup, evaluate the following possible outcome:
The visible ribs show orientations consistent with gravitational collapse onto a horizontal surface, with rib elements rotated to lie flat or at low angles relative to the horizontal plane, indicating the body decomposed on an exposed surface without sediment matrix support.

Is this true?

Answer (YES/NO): NO